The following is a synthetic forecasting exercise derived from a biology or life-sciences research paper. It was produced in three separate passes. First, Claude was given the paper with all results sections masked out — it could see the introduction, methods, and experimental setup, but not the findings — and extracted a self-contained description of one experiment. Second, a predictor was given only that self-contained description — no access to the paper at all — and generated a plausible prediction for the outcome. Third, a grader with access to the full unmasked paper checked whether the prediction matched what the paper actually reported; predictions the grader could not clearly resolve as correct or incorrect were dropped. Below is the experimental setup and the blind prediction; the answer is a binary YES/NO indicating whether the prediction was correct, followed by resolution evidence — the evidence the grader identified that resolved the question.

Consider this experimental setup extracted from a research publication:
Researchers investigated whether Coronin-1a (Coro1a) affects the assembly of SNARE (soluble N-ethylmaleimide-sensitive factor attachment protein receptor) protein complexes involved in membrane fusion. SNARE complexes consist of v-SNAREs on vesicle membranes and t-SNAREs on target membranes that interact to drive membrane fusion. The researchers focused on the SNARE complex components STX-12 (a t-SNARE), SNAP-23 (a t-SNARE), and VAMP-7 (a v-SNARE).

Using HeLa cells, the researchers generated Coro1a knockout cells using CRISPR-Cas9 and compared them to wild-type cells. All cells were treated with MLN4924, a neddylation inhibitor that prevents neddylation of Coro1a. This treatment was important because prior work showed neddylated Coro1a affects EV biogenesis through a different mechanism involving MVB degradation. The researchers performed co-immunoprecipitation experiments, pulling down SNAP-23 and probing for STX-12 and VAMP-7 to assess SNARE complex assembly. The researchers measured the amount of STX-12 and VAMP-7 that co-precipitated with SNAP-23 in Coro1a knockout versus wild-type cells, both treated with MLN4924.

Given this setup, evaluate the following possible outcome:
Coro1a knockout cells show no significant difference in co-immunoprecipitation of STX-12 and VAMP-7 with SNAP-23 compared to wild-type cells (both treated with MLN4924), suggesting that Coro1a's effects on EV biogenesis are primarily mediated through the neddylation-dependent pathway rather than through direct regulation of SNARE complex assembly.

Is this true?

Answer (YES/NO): NO